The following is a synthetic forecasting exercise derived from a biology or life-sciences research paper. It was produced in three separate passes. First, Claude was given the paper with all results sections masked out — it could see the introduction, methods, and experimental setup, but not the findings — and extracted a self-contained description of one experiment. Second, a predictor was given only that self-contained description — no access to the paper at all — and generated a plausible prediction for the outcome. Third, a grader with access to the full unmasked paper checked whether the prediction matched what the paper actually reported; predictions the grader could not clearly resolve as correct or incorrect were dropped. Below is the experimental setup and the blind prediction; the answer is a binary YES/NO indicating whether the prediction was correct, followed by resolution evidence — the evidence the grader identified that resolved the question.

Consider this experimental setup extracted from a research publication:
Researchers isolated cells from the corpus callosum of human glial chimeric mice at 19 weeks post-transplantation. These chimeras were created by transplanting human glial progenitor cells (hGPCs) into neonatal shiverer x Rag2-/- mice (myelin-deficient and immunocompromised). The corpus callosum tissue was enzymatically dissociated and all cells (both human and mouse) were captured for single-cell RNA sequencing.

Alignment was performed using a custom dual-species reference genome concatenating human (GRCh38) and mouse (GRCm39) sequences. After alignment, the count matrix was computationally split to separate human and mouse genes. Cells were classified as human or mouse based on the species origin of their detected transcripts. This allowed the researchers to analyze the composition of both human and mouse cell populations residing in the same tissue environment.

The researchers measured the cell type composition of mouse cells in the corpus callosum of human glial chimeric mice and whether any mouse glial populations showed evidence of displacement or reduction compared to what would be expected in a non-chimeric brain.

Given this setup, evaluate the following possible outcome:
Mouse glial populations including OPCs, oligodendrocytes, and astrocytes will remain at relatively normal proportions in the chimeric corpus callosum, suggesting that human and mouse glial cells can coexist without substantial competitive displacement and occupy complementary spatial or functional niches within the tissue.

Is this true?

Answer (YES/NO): NO